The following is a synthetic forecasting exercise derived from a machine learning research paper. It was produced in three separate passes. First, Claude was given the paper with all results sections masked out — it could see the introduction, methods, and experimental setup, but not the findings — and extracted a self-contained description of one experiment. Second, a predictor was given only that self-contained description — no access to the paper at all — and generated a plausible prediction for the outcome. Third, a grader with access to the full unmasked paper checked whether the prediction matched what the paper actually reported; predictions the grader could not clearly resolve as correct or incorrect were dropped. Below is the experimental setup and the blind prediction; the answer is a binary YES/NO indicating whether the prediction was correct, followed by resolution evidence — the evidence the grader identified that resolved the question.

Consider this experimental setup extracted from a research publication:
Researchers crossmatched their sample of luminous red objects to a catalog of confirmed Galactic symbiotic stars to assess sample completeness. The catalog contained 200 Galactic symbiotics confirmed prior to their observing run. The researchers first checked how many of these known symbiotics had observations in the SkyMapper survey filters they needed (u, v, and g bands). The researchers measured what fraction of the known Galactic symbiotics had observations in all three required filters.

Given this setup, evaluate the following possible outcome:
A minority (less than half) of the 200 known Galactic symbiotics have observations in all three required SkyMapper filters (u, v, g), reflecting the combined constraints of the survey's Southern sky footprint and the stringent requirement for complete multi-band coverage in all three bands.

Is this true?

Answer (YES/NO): YES